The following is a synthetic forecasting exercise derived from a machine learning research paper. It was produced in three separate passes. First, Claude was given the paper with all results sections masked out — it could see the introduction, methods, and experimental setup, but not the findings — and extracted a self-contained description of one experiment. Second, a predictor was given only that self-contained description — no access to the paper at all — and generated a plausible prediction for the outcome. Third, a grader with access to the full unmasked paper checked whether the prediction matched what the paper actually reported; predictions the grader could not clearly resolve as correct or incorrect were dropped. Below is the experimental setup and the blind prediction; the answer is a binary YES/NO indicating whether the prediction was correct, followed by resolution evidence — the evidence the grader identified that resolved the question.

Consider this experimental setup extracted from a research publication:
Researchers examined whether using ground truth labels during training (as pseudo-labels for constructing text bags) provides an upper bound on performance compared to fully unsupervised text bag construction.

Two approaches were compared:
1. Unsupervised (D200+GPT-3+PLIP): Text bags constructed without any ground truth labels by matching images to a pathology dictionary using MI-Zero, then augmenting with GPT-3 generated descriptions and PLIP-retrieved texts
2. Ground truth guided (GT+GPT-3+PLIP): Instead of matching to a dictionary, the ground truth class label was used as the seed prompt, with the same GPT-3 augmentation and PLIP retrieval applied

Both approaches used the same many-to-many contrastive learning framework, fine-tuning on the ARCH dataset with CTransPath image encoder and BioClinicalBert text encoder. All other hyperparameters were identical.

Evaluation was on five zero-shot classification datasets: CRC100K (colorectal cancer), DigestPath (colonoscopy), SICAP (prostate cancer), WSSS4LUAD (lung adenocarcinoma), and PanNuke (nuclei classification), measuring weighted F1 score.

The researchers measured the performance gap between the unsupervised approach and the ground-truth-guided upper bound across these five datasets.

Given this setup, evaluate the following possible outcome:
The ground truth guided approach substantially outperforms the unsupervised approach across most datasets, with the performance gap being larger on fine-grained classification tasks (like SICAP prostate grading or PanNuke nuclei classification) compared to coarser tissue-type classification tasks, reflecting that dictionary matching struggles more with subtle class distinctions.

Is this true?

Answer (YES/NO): NO